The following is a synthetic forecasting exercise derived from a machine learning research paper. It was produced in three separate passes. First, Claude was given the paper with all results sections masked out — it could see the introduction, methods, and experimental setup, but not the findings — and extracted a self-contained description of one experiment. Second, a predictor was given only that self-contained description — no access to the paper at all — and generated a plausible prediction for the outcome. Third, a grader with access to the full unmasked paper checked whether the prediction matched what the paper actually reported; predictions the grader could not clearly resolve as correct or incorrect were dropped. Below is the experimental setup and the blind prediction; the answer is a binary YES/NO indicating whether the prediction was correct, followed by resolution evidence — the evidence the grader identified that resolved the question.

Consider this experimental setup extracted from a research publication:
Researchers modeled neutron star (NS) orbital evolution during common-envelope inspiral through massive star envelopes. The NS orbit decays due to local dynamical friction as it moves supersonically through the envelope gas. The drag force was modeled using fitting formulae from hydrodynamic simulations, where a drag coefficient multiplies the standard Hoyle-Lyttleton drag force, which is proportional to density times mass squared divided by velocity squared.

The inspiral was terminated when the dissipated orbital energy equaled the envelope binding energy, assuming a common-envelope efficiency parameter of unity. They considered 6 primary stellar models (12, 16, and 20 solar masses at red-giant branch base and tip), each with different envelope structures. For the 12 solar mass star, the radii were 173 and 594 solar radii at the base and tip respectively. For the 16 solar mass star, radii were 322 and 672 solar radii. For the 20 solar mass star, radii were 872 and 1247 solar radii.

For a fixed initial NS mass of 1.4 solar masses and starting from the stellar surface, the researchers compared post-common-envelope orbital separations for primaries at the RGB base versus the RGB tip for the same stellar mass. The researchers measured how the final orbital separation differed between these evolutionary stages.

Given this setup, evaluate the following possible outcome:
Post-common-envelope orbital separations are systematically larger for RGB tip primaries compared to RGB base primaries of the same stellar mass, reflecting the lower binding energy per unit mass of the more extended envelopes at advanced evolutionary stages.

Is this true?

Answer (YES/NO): YES